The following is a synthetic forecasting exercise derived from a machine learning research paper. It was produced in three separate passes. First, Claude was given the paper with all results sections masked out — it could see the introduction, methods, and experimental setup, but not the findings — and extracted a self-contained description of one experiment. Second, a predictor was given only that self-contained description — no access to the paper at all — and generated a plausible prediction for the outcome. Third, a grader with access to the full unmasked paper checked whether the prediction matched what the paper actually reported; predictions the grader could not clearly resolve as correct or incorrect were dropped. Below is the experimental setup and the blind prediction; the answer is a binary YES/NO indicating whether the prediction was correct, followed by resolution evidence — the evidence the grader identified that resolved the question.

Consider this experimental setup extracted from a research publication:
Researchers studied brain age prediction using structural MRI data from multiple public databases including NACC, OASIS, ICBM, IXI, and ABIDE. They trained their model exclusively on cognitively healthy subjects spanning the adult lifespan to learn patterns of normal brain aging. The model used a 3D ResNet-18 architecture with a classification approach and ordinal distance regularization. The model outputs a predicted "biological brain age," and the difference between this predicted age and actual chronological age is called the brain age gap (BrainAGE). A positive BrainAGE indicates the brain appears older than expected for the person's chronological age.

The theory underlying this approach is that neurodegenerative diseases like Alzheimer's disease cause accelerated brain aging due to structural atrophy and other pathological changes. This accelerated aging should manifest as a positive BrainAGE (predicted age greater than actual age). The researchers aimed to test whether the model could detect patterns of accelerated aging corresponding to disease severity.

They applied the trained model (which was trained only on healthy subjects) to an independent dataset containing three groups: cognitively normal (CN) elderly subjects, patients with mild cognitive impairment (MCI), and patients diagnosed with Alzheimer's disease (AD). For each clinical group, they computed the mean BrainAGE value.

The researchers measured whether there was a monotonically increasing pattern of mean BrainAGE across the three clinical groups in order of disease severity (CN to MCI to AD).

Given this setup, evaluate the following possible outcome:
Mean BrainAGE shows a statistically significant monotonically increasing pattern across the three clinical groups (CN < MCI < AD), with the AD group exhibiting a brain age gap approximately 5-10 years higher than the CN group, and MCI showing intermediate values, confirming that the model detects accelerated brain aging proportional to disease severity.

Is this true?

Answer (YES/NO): NO